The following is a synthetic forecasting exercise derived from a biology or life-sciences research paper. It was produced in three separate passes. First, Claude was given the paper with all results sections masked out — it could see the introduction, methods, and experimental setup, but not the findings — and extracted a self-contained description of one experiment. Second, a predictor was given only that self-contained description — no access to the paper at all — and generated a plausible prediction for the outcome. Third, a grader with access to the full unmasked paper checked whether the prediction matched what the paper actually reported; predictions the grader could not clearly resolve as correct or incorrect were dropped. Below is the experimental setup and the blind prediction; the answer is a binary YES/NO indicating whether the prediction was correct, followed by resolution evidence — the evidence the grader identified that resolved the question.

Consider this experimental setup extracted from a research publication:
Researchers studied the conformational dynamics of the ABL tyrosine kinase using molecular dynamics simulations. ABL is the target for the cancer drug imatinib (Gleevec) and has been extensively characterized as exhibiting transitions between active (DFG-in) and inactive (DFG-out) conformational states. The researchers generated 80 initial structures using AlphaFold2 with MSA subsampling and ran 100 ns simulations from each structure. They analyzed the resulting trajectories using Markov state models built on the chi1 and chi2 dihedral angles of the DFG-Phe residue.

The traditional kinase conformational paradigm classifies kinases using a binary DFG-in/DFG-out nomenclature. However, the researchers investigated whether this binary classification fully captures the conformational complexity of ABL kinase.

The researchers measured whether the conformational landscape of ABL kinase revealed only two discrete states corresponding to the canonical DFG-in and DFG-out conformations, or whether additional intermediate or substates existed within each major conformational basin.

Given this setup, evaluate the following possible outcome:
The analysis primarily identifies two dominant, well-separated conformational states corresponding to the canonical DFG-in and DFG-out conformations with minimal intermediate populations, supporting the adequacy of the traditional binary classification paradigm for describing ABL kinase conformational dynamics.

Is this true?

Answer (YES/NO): NO